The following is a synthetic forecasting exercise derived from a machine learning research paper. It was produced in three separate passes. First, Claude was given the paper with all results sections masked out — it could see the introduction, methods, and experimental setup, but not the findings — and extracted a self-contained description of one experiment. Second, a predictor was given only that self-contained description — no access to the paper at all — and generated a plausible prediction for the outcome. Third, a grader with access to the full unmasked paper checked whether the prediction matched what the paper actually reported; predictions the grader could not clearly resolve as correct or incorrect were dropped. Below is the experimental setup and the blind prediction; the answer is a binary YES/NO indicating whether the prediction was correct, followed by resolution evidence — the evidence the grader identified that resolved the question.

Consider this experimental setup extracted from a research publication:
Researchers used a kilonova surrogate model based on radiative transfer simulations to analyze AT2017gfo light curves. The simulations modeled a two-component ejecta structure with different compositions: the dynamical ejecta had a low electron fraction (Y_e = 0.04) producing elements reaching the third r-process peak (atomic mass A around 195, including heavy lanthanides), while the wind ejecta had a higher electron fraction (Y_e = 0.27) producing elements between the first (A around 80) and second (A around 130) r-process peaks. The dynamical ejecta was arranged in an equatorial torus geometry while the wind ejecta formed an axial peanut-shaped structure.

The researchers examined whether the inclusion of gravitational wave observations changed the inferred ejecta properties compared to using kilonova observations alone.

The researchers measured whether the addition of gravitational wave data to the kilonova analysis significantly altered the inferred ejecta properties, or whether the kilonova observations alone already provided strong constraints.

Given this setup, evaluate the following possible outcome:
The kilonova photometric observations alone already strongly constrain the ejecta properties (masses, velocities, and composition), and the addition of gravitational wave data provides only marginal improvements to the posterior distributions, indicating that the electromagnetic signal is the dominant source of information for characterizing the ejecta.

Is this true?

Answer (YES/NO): YES